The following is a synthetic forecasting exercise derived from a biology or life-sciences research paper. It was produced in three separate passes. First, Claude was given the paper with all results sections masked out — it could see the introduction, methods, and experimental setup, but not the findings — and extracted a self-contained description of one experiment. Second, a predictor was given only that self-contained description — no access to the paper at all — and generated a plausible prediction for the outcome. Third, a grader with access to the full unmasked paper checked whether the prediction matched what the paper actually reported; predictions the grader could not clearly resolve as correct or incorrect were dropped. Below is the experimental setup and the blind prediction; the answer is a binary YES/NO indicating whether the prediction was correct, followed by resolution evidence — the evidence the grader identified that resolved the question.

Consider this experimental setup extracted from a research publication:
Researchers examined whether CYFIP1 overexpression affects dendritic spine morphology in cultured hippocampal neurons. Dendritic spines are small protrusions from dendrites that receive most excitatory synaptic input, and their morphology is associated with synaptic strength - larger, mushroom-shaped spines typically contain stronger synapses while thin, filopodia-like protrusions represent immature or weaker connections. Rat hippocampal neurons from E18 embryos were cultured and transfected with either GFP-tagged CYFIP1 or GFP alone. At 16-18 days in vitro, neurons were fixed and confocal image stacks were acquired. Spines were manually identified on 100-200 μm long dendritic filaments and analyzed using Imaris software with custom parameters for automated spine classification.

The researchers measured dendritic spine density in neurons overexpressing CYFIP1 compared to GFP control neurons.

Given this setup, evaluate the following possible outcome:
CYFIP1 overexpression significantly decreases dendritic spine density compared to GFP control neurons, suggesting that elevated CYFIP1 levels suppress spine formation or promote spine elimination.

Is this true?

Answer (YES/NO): NO